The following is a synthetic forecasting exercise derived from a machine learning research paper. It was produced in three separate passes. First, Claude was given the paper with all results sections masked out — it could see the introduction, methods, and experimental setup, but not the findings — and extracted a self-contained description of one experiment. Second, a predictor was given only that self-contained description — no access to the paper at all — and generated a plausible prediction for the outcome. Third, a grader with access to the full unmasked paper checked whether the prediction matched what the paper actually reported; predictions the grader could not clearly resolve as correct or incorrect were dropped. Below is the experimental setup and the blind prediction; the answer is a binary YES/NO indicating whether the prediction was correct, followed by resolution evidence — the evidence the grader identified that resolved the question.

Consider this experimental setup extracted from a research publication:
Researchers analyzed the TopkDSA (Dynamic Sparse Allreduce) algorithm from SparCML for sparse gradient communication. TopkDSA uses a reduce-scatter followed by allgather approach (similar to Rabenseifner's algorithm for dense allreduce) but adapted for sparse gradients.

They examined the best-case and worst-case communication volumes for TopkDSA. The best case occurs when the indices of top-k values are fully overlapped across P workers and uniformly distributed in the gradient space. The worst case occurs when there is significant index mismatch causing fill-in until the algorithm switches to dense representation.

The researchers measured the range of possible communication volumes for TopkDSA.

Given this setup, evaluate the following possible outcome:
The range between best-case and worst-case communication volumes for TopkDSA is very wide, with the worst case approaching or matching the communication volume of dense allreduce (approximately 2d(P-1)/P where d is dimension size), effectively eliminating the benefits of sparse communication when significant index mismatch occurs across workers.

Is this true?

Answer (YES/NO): NO